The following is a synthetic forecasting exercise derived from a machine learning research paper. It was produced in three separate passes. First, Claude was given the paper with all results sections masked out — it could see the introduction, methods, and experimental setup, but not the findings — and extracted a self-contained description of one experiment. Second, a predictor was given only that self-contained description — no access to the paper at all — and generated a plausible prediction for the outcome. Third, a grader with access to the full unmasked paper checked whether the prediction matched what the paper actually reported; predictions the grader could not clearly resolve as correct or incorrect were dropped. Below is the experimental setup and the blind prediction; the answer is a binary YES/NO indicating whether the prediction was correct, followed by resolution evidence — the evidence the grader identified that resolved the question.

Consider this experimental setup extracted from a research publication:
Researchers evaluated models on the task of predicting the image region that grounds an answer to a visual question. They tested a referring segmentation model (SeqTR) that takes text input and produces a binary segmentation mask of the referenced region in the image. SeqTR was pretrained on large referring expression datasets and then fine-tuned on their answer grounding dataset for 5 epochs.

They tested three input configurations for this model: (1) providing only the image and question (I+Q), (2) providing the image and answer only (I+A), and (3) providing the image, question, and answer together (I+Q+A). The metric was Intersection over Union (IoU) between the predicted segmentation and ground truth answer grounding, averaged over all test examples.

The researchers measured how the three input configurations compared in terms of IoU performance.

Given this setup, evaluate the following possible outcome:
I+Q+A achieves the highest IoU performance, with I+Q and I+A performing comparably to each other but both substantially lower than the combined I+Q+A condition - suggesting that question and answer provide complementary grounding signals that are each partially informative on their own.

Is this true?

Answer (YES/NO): YES